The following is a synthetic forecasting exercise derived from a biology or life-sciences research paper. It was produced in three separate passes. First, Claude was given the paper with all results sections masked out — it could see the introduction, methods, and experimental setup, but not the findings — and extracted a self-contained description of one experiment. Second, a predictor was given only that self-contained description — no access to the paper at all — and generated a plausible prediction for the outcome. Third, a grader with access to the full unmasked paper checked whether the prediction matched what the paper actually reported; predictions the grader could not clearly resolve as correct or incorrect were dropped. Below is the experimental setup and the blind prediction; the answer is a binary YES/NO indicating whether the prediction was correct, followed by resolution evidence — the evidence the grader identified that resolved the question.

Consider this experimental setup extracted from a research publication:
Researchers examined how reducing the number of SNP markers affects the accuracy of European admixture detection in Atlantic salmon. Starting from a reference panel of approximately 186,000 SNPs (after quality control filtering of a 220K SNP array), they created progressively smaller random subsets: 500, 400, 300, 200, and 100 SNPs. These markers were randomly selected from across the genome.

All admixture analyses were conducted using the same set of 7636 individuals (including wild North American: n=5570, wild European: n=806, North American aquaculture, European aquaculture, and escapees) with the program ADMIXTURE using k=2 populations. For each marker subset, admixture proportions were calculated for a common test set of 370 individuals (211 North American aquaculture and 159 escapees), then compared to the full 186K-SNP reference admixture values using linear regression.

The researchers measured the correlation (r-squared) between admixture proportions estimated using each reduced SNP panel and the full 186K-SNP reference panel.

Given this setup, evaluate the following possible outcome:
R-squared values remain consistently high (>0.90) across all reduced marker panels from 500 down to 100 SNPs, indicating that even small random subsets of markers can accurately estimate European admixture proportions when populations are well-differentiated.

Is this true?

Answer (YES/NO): NO